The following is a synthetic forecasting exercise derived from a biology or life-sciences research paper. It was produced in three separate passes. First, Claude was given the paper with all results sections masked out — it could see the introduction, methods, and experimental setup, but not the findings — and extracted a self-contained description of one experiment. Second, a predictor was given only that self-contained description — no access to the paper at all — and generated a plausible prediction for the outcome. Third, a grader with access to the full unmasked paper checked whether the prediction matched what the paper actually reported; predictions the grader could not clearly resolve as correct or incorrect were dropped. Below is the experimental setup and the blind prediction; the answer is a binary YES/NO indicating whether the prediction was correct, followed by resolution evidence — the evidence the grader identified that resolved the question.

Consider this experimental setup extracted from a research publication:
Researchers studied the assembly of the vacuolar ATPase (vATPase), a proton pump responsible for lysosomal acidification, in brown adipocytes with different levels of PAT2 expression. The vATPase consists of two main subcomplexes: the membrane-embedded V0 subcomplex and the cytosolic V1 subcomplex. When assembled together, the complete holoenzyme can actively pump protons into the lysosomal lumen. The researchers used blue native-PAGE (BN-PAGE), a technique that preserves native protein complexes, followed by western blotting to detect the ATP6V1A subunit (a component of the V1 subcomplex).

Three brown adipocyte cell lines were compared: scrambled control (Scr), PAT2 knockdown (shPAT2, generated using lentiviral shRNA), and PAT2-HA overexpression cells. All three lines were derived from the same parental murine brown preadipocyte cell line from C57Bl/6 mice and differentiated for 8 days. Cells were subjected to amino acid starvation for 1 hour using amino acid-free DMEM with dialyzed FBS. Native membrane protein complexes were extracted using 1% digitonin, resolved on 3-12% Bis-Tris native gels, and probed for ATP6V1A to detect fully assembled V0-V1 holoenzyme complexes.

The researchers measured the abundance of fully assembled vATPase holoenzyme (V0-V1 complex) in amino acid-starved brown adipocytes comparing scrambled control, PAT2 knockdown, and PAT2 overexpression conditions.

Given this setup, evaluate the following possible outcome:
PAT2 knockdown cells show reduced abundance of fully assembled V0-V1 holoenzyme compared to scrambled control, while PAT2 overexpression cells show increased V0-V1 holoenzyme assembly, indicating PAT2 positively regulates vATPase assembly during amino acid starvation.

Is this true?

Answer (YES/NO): NO